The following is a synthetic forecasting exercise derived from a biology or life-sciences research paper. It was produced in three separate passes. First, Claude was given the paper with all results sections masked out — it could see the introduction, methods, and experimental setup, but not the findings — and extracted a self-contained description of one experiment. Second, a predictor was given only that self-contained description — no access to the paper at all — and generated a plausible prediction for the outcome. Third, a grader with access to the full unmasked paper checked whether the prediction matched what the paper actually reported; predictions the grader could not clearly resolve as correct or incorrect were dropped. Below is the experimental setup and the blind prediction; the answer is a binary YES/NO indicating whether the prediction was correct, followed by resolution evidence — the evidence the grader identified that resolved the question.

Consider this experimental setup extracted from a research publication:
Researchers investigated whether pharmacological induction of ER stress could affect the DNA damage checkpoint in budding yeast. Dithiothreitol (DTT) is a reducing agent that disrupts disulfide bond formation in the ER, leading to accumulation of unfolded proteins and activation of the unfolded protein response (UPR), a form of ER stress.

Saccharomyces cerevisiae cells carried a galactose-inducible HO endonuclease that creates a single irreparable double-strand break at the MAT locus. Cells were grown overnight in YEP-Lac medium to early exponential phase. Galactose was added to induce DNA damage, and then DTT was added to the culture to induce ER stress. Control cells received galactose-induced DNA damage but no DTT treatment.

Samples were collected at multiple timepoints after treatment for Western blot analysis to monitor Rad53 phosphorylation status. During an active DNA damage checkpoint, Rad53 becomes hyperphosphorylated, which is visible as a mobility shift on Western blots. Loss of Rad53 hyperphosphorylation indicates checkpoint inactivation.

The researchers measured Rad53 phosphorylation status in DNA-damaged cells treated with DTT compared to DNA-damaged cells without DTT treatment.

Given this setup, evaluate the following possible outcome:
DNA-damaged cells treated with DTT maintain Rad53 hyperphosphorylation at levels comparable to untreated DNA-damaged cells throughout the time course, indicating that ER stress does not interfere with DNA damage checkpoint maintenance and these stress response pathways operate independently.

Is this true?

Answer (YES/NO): NO